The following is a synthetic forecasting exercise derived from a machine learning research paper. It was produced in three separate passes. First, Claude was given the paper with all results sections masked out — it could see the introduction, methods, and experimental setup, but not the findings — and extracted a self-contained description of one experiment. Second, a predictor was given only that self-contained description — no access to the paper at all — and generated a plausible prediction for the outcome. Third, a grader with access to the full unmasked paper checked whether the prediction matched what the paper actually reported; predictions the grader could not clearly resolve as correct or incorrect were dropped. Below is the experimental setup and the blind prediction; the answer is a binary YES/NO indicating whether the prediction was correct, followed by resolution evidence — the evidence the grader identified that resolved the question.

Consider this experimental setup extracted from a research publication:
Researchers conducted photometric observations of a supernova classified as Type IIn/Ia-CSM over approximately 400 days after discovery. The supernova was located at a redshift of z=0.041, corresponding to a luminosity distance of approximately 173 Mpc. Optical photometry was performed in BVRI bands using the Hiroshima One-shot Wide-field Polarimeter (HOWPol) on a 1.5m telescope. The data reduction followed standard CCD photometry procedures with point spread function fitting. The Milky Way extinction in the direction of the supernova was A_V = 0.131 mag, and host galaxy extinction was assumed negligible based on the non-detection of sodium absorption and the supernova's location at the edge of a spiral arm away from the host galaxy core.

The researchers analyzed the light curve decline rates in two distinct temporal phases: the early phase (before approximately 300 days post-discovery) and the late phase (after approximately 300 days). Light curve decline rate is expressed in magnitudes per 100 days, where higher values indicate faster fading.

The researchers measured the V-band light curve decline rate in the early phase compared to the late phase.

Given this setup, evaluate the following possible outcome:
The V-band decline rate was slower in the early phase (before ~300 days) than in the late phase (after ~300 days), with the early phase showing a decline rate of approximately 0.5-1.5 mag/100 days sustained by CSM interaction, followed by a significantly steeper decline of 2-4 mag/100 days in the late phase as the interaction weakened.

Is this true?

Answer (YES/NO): NO